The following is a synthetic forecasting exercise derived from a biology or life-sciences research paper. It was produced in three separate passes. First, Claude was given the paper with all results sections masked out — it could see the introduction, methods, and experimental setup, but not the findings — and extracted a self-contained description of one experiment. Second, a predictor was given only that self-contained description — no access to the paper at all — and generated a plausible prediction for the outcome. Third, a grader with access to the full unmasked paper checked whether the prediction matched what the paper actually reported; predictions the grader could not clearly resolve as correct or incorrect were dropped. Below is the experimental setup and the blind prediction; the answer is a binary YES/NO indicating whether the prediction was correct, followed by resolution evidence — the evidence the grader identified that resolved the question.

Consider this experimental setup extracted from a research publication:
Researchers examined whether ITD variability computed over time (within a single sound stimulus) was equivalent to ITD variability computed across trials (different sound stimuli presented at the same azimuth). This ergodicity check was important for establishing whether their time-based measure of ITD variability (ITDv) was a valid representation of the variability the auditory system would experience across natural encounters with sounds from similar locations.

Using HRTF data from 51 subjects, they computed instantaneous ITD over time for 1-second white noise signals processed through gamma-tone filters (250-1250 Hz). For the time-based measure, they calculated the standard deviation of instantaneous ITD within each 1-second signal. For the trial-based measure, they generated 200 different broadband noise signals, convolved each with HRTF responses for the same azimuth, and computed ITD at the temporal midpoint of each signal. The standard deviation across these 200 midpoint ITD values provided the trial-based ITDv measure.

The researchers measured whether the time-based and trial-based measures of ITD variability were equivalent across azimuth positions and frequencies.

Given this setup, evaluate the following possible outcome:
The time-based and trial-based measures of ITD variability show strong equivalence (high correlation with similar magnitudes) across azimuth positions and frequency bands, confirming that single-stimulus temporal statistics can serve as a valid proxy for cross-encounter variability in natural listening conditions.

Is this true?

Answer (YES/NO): YES